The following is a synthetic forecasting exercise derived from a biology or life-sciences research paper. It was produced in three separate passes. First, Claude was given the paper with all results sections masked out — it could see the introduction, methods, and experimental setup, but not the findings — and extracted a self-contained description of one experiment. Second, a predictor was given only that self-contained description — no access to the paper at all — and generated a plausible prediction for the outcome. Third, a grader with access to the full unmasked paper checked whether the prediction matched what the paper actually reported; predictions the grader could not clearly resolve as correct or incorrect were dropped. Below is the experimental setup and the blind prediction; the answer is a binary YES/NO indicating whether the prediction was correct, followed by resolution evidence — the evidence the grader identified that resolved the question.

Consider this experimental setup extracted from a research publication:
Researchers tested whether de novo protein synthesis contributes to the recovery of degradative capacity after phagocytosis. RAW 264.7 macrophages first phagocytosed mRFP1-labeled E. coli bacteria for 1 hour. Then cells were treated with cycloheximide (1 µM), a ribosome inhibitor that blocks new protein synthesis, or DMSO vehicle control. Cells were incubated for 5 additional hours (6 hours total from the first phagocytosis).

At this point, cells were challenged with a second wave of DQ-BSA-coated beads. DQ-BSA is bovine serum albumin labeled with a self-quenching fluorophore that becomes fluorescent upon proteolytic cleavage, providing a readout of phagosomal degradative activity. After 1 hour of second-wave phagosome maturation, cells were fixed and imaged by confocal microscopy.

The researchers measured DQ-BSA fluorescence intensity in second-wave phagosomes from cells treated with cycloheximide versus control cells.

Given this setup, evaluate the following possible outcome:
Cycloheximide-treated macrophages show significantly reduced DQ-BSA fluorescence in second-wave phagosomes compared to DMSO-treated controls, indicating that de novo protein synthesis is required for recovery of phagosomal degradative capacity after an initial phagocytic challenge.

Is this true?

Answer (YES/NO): NO